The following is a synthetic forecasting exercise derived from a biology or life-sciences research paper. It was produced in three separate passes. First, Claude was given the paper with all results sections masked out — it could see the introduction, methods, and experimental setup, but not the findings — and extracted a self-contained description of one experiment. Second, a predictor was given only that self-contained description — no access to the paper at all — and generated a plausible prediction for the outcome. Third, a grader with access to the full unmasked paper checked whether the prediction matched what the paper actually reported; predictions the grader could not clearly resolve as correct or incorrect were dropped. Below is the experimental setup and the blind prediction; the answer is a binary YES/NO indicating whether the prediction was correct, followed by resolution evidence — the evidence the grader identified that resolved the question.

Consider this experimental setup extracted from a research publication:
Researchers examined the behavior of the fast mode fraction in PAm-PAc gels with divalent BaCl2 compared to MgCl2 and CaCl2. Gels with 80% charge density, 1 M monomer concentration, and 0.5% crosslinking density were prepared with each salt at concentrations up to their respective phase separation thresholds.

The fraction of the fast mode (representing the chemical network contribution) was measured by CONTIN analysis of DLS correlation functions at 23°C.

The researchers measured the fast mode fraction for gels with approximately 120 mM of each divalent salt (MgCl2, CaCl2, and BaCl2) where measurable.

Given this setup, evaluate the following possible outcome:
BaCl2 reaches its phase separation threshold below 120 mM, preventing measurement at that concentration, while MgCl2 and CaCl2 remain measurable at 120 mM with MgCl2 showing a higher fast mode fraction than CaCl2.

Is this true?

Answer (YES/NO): NO